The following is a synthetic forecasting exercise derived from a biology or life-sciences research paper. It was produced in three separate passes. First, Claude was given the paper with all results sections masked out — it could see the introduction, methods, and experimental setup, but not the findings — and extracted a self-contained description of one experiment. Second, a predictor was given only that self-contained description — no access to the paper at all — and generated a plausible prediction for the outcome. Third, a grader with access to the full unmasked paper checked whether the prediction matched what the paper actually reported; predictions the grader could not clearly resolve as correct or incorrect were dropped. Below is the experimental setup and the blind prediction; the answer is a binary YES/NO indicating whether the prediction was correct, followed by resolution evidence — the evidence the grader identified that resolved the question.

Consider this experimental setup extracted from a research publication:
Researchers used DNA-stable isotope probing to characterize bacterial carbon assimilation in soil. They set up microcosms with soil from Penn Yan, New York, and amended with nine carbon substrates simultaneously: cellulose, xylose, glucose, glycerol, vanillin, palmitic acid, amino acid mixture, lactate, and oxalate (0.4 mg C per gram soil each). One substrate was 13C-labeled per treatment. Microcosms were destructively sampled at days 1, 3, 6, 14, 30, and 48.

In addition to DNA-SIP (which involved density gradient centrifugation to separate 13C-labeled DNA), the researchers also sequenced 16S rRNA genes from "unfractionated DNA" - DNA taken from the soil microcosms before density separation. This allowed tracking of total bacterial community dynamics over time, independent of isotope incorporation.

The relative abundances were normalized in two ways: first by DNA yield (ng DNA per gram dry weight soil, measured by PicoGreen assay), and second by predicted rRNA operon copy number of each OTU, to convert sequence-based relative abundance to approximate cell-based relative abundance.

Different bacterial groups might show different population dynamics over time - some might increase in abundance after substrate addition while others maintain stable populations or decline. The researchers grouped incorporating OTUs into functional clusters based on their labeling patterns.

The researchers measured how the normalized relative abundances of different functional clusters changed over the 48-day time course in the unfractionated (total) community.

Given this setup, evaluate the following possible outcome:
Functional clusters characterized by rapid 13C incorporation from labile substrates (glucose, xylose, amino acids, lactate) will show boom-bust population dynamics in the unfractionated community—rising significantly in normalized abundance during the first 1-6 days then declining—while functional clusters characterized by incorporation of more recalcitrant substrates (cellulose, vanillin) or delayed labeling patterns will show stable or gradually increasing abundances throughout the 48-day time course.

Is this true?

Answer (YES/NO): YES